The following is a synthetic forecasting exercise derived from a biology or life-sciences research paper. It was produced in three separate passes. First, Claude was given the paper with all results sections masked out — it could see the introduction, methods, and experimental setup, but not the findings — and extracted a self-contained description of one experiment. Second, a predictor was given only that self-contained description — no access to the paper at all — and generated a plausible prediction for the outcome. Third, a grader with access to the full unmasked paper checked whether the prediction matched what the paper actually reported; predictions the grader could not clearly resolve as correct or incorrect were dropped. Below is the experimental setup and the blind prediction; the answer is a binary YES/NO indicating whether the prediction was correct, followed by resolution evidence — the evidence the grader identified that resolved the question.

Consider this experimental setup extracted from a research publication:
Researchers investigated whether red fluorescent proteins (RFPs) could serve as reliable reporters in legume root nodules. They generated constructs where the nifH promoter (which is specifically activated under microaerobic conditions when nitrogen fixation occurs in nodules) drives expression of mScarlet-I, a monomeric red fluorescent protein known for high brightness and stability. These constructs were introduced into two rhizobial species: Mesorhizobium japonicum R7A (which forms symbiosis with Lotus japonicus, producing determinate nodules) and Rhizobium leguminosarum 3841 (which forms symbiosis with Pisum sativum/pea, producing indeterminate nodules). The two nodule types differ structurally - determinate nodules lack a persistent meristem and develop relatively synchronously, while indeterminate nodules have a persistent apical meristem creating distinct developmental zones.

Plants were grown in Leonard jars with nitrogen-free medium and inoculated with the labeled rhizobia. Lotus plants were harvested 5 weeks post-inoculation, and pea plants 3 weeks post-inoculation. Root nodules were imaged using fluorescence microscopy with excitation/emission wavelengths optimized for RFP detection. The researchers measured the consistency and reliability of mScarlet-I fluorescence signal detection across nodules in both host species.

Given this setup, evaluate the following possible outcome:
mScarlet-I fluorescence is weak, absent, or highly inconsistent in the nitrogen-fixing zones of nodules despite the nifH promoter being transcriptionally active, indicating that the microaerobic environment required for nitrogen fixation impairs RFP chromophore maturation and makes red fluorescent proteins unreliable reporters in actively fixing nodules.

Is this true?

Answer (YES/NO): NO